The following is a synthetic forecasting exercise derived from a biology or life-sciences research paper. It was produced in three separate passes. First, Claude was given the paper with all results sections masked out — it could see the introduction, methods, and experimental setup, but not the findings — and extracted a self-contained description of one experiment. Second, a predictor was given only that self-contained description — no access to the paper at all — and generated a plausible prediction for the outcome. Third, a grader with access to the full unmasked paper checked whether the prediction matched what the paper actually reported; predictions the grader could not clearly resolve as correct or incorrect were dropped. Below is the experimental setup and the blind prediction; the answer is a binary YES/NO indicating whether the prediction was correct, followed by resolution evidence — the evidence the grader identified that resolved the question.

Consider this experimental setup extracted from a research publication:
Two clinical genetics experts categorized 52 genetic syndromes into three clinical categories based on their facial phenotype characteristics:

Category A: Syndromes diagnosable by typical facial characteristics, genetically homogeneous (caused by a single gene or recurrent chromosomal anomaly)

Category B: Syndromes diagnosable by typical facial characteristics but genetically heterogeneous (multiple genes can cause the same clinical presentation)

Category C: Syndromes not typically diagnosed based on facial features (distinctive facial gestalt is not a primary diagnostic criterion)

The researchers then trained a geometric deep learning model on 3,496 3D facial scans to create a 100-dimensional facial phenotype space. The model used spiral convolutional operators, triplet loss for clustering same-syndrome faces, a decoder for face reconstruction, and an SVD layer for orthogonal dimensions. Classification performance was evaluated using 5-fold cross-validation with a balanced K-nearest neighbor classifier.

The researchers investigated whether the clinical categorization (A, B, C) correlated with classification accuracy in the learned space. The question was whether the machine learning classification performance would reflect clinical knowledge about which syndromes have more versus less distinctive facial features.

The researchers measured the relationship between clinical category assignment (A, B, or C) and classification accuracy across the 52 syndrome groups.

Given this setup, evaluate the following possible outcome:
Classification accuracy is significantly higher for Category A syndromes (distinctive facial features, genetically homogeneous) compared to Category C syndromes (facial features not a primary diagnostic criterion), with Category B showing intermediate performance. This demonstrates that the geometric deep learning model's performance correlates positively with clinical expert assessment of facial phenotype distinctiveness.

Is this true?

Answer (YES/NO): NO